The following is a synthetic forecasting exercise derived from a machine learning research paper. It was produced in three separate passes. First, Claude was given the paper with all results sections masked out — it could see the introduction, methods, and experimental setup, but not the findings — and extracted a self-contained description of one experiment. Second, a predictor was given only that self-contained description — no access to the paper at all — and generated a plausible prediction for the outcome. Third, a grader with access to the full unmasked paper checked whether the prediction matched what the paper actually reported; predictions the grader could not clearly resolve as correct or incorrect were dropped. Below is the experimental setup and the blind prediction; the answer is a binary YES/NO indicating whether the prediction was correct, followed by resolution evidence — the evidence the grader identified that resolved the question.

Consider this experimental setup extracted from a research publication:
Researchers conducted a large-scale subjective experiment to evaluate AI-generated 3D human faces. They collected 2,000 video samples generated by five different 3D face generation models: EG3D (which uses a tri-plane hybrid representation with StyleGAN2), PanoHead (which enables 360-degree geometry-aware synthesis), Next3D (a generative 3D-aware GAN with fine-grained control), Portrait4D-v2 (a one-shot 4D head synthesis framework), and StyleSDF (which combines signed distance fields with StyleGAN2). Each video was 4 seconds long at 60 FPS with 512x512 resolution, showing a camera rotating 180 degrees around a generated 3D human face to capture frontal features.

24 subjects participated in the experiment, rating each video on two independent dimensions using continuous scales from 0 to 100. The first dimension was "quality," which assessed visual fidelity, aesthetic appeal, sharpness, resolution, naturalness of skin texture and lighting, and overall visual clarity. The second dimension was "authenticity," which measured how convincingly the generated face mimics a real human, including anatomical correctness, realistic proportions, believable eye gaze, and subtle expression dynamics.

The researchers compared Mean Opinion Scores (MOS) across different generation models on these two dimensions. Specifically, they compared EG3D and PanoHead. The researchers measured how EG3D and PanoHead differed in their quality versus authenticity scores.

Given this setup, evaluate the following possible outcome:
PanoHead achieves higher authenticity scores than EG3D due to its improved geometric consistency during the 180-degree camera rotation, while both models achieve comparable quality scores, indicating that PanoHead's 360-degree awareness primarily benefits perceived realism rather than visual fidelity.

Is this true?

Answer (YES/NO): NO